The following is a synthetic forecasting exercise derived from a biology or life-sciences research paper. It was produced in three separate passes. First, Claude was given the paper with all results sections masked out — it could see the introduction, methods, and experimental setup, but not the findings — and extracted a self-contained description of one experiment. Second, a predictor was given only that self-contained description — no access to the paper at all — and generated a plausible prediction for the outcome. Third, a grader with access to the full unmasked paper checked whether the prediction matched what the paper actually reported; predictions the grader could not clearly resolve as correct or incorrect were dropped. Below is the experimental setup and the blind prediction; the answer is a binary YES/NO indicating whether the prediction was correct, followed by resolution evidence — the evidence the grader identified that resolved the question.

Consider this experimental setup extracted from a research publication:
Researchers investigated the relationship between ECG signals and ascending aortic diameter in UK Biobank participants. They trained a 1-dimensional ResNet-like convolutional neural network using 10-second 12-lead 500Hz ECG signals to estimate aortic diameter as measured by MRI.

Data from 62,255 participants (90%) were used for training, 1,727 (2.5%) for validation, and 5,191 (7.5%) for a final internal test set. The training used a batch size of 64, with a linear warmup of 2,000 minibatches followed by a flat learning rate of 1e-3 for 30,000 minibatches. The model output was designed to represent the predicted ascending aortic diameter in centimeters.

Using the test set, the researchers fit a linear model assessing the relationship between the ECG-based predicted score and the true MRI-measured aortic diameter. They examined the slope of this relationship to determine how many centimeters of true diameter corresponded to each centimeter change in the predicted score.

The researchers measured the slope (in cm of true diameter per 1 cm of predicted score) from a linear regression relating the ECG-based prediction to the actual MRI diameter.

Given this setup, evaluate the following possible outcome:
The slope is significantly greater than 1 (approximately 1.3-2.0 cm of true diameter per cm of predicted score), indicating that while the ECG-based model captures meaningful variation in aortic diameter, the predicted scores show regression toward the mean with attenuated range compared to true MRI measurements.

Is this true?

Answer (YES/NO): NO